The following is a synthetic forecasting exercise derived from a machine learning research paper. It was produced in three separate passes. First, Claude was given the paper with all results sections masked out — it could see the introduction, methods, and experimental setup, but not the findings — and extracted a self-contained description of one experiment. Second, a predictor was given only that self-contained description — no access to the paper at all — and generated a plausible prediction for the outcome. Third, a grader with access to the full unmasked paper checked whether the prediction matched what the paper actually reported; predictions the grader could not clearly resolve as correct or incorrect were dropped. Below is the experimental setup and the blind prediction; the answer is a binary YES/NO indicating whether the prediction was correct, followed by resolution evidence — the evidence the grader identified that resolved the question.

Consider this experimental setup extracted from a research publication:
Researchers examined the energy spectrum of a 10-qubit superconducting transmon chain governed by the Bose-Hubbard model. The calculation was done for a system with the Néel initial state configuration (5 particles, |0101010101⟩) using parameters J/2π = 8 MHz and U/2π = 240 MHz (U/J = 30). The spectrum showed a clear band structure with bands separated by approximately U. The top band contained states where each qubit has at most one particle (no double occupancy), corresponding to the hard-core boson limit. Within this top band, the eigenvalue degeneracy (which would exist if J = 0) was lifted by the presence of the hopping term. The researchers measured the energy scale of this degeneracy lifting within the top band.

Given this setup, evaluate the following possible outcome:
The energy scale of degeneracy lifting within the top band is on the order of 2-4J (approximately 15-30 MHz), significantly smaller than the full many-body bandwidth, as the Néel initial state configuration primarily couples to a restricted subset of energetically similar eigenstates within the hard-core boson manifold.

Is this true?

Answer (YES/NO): NO